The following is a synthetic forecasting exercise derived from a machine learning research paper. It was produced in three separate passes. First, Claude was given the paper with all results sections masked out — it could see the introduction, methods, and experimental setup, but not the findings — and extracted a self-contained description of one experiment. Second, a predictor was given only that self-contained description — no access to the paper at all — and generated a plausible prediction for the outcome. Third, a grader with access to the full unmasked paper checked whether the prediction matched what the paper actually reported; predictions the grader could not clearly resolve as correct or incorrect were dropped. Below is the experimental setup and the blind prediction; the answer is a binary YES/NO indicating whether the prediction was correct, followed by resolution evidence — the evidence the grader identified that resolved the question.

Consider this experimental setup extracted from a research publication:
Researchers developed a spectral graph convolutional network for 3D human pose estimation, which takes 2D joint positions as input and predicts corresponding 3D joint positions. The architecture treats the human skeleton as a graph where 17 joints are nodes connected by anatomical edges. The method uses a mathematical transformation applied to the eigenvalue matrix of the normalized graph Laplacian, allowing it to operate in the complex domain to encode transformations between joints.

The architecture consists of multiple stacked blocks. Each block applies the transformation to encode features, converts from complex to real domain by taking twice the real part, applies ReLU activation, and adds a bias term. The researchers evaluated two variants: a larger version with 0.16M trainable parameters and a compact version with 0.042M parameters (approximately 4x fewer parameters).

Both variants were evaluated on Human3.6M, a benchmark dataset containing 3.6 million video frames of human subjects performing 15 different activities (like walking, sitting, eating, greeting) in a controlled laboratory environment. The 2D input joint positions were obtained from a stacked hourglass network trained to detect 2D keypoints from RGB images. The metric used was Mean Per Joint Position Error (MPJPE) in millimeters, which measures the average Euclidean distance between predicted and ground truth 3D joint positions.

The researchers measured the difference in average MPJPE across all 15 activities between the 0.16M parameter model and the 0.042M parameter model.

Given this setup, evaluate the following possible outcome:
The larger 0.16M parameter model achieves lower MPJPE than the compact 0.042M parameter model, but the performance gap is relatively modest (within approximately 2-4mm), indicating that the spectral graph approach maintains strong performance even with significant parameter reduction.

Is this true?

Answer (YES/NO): YES